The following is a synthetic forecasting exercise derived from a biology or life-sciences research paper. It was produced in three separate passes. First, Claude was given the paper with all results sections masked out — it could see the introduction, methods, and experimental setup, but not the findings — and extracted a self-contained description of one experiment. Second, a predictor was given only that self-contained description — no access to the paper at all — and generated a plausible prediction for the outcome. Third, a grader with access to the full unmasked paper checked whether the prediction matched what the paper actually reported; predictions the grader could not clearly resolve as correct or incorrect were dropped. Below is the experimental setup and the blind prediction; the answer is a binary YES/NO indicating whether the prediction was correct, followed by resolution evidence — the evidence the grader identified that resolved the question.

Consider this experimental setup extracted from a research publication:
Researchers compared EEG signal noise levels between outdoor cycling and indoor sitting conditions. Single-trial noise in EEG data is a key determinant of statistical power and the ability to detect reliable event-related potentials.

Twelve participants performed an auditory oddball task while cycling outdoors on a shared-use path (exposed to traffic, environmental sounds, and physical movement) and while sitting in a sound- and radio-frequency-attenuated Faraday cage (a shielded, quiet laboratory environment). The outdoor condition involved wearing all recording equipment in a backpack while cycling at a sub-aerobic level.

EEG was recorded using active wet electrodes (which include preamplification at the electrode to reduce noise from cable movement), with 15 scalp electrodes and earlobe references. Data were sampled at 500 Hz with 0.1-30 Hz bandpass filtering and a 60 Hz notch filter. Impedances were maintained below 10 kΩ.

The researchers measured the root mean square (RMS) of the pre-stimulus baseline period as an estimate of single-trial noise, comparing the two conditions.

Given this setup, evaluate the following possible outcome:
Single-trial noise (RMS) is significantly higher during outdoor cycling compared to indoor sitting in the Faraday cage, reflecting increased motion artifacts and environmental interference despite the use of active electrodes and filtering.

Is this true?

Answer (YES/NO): YES